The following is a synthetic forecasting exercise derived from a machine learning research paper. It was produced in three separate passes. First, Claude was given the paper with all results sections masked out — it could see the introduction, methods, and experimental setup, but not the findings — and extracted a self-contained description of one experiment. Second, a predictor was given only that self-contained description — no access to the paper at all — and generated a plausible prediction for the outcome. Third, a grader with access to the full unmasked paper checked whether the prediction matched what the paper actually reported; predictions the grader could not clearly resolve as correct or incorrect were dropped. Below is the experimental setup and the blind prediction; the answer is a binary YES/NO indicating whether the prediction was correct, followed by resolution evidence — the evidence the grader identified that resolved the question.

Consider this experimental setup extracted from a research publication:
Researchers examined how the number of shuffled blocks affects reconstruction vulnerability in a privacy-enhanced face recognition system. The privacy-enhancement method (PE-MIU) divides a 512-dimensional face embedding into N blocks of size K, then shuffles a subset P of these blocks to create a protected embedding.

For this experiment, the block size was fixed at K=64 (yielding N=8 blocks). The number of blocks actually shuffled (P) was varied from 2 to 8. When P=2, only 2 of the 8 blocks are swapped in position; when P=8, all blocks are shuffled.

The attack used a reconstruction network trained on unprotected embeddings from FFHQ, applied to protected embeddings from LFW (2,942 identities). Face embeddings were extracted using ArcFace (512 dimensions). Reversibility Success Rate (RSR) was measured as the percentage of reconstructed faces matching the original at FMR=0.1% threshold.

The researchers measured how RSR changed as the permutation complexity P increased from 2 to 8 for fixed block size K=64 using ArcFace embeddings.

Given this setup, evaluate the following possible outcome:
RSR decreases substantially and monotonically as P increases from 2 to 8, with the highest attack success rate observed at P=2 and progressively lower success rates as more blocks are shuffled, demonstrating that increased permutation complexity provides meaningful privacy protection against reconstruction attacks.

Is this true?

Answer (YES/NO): YES